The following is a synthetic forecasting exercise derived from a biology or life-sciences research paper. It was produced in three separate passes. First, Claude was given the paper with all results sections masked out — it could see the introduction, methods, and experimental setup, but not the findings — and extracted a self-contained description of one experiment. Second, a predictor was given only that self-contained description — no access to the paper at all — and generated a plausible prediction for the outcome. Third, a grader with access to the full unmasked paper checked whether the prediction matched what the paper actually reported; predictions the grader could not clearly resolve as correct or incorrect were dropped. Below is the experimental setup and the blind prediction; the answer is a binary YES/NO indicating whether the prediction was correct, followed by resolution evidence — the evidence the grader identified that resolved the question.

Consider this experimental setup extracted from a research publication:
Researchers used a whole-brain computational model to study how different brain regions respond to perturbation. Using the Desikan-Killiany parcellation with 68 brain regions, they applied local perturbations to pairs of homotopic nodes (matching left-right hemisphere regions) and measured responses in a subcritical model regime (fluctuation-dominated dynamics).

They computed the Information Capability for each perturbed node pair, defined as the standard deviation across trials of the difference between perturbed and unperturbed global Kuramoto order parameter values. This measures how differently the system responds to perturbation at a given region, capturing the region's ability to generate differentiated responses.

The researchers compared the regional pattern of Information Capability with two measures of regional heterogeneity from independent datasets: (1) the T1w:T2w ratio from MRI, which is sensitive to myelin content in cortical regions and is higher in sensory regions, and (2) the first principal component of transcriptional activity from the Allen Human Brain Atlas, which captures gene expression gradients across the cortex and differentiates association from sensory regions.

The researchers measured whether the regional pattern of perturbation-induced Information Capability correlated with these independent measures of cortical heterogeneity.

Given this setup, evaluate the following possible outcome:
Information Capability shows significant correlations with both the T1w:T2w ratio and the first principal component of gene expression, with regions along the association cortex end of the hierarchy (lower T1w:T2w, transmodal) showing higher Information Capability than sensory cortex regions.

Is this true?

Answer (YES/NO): NO